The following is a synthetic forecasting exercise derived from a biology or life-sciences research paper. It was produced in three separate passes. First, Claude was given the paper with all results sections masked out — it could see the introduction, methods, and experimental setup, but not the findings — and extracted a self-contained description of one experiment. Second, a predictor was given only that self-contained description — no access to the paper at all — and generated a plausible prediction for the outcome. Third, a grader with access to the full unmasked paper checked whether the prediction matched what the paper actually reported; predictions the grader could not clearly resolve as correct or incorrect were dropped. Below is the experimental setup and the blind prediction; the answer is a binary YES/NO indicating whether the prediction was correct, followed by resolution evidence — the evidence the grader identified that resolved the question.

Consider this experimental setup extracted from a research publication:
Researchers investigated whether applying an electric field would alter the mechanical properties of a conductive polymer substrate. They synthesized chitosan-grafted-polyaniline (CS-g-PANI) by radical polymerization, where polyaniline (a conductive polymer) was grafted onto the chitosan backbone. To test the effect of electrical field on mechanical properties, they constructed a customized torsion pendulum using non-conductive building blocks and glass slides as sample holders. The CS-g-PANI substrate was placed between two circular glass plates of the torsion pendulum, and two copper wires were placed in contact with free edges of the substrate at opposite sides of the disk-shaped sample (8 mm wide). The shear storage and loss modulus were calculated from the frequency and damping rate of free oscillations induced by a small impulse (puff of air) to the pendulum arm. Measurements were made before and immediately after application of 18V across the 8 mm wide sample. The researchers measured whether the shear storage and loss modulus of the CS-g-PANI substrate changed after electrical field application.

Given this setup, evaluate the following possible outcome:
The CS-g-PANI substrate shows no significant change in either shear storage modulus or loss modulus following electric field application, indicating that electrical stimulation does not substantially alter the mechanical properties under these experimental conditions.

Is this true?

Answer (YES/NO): YES